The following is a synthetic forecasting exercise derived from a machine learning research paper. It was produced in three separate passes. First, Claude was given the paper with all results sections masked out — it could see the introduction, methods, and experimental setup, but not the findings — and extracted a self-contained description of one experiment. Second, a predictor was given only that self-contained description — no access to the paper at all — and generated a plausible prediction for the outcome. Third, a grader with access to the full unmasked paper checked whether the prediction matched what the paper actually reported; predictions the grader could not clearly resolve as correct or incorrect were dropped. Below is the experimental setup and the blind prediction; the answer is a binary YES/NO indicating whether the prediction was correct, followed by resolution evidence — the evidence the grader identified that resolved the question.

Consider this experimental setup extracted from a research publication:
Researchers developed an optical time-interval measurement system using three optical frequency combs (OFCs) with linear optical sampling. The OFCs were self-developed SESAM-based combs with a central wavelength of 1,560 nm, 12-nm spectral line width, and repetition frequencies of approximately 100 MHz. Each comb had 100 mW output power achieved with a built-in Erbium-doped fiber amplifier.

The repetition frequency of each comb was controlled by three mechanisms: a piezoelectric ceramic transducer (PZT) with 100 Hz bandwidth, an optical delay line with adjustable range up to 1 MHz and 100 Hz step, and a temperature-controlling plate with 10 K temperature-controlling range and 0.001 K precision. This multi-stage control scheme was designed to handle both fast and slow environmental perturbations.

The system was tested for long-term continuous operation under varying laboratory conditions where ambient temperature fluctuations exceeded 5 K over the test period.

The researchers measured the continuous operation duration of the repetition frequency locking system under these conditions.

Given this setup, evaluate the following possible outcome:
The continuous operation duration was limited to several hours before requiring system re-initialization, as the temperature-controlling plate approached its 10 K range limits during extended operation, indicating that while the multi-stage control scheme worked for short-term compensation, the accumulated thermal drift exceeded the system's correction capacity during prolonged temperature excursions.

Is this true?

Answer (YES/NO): NO